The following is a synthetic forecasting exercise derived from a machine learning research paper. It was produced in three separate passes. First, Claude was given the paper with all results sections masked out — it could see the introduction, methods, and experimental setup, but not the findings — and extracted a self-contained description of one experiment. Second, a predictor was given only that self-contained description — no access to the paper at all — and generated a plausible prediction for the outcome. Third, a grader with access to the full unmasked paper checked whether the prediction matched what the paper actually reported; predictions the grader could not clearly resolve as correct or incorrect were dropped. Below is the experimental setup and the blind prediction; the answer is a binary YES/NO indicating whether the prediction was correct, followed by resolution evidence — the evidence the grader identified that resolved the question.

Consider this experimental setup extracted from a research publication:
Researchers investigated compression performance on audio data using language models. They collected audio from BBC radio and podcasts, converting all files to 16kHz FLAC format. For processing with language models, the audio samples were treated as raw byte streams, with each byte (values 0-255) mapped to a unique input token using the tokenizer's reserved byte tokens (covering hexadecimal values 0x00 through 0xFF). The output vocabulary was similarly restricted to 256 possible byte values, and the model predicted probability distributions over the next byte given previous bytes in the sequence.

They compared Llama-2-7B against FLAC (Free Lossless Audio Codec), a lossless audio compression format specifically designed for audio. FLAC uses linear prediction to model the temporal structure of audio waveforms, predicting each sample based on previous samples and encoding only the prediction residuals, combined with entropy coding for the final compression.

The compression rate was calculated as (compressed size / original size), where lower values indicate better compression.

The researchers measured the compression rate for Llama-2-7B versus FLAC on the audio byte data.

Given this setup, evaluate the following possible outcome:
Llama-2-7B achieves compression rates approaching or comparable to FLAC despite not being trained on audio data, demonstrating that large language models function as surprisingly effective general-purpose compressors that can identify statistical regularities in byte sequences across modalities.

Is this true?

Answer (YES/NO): NO